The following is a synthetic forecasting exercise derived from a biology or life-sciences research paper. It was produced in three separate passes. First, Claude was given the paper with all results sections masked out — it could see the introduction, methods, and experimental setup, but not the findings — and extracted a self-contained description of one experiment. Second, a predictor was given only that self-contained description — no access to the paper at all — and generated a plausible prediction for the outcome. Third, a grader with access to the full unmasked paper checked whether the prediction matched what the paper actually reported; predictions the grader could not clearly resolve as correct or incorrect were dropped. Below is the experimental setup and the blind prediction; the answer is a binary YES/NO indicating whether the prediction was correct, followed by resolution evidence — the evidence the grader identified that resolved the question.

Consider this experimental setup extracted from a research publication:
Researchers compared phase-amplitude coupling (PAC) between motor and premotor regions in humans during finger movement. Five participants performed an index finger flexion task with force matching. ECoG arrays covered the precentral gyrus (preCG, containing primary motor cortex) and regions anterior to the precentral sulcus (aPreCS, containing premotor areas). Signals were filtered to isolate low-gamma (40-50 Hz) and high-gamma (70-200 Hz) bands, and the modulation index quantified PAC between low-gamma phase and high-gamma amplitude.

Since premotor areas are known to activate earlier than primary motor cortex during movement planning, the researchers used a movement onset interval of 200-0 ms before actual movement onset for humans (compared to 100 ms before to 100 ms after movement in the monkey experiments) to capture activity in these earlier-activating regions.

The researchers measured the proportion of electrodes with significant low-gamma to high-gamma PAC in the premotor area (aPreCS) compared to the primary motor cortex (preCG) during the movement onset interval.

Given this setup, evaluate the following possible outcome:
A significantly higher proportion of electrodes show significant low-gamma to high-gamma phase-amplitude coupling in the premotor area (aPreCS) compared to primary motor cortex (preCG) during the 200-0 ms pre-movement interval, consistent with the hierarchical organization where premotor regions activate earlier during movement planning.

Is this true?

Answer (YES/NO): NO